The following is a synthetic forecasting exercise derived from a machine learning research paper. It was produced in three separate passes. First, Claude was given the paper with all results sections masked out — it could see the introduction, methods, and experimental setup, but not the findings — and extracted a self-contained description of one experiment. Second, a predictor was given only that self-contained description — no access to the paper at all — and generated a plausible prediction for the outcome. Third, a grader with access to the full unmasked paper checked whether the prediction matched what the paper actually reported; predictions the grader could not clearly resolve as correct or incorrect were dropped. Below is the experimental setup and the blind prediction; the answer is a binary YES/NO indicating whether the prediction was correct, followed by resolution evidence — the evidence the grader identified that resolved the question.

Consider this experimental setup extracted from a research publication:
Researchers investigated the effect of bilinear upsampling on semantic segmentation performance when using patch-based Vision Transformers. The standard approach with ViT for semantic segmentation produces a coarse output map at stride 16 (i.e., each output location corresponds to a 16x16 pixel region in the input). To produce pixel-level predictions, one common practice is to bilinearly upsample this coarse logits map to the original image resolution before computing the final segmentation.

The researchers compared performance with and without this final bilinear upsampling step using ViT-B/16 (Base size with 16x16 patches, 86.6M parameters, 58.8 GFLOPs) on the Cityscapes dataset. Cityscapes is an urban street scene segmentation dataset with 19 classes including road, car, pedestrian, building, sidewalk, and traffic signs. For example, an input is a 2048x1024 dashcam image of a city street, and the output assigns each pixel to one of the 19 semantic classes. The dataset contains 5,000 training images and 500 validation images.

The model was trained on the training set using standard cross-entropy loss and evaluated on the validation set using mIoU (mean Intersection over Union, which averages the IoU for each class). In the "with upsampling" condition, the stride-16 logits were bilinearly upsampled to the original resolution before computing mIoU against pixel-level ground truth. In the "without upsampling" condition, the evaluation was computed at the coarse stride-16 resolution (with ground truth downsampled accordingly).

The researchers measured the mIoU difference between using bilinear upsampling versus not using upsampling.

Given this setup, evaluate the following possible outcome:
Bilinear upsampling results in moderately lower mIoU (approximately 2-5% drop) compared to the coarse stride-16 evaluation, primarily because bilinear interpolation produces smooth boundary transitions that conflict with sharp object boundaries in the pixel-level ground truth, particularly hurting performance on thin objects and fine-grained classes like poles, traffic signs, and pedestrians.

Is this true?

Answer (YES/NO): NO